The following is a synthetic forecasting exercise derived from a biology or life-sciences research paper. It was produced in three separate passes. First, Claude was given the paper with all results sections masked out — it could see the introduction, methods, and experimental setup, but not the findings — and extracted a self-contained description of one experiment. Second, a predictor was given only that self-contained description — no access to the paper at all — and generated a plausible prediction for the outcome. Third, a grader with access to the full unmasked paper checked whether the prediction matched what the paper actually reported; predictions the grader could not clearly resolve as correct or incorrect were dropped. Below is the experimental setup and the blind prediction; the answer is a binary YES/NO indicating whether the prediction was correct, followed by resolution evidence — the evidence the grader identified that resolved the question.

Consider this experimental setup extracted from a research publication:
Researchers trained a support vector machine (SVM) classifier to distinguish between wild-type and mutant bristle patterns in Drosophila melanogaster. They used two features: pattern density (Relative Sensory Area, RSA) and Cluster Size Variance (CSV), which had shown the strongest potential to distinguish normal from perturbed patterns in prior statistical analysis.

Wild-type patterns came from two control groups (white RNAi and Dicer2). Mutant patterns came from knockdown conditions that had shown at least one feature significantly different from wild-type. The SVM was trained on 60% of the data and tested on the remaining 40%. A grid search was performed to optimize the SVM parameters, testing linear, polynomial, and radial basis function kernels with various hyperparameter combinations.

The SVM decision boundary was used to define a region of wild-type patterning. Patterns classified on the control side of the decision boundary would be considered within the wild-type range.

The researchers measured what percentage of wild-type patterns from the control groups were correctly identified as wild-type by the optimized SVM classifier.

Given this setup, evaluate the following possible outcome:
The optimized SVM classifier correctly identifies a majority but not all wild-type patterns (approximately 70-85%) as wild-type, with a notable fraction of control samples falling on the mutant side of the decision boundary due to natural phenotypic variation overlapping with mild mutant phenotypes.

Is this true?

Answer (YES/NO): YES